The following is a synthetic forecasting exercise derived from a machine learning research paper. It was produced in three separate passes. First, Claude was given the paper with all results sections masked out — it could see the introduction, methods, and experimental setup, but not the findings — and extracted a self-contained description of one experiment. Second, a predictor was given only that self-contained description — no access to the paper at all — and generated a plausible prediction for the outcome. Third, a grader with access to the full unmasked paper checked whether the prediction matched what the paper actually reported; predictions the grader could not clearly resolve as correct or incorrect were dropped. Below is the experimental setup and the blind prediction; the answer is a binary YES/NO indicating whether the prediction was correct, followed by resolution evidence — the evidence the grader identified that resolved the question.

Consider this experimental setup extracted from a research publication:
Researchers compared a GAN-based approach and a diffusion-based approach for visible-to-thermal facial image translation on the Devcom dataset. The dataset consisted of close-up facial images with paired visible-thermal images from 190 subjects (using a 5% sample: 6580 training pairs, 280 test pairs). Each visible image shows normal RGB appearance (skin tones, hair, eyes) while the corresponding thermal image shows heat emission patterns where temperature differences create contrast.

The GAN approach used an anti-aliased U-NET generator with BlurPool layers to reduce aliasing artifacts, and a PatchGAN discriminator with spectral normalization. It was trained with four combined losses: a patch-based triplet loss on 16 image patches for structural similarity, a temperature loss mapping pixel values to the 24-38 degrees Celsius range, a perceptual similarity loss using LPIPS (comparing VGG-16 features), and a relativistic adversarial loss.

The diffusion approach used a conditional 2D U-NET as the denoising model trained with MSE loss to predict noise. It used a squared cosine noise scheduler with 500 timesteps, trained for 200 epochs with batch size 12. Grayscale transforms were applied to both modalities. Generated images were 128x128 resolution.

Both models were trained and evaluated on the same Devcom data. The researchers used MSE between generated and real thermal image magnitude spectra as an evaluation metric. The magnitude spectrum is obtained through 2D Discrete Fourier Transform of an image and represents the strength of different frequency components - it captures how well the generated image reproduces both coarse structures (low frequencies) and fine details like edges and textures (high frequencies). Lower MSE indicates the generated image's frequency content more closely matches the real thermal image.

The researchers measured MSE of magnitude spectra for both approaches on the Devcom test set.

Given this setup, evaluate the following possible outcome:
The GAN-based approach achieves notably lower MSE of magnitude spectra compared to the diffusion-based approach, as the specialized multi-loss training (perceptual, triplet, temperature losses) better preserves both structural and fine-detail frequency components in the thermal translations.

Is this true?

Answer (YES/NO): YES